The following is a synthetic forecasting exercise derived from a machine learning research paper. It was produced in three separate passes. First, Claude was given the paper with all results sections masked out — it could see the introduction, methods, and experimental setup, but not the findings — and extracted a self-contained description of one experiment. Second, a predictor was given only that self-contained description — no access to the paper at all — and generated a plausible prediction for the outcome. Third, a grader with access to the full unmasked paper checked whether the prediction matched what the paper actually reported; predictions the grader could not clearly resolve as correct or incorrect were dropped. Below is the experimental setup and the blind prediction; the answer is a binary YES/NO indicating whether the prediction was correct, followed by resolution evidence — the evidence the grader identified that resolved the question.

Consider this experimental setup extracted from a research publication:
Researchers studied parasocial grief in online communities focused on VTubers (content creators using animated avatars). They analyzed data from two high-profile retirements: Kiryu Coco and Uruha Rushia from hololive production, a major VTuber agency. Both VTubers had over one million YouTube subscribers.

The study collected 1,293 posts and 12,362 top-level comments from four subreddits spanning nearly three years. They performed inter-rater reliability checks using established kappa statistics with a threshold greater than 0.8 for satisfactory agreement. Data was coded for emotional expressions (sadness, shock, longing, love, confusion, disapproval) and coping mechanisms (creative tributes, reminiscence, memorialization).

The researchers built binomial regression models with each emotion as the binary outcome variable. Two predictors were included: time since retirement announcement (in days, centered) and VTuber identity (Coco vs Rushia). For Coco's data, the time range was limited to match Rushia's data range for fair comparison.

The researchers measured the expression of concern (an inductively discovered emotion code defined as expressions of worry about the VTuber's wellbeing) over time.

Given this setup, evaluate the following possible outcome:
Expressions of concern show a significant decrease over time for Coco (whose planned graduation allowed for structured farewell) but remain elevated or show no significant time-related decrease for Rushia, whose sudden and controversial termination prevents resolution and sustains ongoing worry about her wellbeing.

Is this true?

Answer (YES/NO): NO